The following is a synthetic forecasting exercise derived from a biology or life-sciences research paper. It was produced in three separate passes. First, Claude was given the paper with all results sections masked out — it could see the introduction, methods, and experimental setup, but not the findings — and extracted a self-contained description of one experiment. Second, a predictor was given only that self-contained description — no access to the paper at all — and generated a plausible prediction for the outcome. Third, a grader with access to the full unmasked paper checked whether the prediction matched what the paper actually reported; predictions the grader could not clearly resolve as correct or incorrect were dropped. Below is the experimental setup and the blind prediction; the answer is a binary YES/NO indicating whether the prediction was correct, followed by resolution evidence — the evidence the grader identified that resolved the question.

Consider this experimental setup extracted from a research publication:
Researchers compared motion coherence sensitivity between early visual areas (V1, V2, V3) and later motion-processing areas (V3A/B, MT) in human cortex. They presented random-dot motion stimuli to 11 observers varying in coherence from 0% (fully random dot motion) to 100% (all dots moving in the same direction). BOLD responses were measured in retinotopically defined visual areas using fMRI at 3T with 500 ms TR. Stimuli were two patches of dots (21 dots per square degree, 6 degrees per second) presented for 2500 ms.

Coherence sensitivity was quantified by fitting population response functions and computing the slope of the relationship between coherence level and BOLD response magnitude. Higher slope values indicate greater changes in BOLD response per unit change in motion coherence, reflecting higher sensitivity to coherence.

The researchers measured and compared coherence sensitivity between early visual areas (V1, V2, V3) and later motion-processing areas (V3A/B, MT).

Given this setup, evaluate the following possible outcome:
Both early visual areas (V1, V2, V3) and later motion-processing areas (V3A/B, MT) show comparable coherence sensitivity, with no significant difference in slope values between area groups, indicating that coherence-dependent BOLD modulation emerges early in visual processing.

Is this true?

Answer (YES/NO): NO